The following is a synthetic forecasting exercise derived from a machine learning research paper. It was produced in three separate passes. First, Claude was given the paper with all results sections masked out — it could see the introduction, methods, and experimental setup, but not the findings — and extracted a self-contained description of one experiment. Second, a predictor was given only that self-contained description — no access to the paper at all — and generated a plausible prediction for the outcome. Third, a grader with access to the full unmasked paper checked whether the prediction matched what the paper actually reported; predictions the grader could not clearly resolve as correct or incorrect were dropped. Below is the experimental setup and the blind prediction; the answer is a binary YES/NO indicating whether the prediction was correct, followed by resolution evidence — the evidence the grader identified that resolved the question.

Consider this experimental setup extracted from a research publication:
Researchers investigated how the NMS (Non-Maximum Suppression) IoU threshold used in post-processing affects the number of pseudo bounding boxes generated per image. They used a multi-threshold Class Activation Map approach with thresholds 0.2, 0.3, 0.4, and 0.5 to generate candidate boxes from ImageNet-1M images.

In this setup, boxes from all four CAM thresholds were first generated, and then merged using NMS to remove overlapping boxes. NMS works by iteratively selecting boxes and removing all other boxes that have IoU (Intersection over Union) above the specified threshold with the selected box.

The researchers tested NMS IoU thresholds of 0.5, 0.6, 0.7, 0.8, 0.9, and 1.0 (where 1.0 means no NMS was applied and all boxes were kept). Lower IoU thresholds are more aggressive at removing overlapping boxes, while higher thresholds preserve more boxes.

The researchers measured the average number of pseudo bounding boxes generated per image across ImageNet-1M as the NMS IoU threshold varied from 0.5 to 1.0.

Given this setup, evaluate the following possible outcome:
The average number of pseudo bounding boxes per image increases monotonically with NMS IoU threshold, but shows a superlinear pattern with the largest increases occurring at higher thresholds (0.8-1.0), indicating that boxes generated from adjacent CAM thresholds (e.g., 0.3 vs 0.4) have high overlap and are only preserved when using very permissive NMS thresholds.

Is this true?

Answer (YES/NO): NO